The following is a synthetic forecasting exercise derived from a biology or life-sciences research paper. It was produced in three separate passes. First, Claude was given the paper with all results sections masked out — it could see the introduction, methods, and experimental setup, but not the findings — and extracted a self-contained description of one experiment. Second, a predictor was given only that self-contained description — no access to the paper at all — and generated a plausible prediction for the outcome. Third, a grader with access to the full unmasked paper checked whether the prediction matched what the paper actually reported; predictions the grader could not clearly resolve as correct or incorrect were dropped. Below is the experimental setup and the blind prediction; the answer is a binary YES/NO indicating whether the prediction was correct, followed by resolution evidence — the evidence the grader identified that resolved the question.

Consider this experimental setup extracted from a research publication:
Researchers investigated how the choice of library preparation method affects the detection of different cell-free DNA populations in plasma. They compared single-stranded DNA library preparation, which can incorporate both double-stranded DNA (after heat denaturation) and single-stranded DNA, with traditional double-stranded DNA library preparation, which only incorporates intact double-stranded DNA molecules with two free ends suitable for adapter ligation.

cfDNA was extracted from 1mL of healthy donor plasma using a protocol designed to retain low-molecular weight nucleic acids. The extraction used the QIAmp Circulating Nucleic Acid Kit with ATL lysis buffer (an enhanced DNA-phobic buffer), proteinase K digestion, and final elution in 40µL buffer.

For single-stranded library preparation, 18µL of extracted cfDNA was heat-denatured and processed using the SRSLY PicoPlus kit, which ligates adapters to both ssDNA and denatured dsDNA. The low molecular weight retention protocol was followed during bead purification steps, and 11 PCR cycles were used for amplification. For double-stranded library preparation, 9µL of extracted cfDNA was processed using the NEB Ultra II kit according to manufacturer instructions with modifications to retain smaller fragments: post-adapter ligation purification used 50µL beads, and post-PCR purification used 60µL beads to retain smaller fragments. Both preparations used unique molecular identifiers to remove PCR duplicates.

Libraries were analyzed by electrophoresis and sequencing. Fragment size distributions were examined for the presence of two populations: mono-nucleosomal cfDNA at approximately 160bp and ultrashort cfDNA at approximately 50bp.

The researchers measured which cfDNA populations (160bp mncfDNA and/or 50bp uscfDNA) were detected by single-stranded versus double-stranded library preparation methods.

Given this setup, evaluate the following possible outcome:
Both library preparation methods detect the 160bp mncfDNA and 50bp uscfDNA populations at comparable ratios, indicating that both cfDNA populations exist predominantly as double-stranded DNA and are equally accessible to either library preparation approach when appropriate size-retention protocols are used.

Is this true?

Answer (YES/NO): NO